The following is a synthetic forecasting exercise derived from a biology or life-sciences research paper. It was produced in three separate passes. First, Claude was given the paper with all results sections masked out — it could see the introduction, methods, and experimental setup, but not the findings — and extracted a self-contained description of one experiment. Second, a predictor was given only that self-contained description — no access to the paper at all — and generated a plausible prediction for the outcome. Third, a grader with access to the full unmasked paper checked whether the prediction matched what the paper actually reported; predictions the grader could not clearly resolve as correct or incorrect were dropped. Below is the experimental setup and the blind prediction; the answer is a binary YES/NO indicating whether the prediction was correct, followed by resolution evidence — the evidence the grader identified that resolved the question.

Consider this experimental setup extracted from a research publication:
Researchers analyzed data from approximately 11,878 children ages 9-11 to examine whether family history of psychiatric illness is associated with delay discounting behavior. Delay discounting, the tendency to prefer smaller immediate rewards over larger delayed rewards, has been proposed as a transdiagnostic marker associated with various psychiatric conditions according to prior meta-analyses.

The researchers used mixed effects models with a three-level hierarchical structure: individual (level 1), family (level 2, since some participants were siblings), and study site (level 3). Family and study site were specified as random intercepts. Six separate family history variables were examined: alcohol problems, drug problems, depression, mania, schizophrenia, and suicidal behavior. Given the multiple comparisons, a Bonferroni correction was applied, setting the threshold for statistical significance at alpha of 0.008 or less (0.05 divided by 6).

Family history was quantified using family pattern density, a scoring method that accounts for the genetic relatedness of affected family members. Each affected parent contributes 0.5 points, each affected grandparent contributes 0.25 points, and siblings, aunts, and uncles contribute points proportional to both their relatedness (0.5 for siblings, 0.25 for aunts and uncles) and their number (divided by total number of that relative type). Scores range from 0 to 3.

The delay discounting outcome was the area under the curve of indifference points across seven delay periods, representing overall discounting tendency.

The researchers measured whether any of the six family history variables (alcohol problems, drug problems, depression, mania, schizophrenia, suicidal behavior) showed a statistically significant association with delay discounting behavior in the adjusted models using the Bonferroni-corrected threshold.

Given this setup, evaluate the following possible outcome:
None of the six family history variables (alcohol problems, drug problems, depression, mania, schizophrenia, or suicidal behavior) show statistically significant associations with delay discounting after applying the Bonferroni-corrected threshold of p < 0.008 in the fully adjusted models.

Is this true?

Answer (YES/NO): YES